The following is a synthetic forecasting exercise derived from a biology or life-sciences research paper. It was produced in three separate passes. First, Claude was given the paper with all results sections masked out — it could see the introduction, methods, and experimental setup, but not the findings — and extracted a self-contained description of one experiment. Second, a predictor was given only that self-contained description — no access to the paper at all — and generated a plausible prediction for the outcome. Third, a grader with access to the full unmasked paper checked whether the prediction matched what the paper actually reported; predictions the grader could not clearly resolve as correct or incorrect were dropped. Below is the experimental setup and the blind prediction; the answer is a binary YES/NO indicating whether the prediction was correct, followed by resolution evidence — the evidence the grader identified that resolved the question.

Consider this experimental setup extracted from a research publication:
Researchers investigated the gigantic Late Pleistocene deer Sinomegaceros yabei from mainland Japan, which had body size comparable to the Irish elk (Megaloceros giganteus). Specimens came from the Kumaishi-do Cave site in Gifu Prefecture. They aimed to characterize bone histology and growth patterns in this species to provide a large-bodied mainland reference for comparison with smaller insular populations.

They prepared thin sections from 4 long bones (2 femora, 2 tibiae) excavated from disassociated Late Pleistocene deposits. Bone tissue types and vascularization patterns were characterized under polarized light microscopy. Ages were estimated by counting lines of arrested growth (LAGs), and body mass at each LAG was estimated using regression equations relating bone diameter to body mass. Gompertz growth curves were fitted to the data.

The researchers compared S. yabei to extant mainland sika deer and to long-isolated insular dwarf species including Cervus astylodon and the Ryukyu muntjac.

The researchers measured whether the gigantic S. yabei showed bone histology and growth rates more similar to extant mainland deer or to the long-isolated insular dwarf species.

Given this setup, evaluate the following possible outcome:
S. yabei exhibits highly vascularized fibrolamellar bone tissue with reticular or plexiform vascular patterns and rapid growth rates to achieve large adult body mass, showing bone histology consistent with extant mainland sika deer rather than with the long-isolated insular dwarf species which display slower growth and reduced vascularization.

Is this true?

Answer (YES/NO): YES